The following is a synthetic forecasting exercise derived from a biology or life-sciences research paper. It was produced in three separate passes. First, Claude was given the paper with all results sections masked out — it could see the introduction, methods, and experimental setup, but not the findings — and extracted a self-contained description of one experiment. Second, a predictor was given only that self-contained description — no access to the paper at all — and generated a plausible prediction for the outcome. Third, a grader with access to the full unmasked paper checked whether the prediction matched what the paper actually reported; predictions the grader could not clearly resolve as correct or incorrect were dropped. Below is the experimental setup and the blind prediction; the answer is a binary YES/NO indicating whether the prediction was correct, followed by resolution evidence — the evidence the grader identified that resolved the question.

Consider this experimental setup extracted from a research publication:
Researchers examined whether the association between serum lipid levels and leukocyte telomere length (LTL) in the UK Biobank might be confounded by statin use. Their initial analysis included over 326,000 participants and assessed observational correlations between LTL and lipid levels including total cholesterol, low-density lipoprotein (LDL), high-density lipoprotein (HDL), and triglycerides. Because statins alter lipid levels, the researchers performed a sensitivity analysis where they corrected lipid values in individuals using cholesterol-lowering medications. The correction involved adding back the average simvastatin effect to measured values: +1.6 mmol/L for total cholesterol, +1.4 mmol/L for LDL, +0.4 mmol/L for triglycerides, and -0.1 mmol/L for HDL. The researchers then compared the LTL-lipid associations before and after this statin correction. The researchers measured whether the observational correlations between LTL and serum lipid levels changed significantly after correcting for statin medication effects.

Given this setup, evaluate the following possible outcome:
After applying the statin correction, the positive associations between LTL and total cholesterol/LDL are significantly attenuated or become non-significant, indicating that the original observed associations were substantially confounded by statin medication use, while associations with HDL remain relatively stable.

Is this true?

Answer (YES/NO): NO